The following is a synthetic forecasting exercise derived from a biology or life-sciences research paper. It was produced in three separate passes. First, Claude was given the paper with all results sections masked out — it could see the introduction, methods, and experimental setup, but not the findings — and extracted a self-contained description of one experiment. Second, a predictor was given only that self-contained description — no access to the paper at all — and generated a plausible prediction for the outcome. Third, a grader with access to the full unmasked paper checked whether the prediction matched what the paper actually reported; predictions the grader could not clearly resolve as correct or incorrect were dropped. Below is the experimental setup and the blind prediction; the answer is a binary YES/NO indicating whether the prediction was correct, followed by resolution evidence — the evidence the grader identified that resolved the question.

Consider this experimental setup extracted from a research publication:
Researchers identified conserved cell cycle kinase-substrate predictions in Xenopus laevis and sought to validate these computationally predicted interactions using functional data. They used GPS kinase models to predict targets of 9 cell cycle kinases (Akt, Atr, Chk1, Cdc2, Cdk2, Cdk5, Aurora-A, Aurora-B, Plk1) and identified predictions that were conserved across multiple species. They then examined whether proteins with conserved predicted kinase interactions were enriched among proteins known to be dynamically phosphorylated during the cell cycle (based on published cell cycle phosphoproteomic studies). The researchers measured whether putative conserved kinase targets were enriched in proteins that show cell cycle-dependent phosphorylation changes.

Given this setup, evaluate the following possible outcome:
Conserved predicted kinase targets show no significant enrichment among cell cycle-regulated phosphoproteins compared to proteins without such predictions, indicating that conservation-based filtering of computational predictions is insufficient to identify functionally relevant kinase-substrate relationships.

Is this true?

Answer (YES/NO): NO